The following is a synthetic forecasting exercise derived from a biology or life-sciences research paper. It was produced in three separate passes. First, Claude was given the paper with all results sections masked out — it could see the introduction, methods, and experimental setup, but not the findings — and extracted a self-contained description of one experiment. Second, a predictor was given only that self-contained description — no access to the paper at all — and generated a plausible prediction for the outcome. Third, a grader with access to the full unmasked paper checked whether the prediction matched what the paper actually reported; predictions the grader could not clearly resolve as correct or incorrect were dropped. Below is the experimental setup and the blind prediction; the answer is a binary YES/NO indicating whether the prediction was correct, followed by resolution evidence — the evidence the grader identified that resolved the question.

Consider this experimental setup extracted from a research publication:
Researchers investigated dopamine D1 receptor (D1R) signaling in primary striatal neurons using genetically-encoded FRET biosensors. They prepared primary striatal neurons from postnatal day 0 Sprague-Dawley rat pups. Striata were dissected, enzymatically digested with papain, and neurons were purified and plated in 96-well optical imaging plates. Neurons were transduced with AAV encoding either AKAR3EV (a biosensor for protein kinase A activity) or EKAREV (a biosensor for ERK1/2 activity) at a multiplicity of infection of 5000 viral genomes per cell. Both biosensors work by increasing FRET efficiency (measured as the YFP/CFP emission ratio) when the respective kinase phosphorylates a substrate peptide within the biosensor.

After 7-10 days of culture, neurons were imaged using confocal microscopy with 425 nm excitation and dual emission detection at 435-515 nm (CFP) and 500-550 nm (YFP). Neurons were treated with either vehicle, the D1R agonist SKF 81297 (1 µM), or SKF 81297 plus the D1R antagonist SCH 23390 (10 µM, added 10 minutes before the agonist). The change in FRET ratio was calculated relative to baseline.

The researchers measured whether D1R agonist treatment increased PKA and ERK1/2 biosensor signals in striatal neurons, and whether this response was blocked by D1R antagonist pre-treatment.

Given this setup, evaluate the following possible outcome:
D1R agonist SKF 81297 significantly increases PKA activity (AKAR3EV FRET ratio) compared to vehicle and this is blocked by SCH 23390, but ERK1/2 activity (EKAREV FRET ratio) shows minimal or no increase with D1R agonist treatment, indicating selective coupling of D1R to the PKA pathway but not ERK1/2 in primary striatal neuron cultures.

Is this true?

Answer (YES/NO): YES